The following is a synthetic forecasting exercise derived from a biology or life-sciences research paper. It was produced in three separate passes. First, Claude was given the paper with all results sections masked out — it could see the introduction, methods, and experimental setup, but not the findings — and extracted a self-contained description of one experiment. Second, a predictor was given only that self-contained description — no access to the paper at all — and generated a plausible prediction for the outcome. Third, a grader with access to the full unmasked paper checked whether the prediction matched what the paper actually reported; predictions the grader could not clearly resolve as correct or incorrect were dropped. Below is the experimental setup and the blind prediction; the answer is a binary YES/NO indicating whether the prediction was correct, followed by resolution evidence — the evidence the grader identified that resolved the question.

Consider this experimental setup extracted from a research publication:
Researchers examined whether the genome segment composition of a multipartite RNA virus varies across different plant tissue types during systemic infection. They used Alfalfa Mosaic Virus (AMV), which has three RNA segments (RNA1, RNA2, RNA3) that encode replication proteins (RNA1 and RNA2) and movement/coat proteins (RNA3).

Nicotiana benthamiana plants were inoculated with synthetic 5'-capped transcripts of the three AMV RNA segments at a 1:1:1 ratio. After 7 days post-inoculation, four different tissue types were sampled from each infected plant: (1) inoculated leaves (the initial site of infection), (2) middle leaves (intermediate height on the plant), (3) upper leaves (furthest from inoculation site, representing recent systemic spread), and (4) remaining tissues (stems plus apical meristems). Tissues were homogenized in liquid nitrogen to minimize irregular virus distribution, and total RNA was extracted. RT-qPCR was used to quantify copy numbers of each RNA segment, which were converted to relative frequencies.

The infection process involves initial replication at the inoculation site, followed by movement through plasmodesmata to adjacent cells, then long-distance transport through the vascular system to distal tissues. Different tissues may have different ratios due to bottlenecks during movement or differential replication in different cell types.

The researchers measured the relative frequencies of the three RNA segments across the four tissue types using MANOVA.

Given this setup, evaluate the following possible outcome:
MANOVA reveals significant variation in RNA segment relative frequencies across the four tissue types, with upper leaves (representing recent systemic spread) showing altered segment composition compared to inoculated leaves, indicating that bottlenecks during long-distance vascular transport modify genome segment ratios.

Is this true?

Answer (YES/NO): NO